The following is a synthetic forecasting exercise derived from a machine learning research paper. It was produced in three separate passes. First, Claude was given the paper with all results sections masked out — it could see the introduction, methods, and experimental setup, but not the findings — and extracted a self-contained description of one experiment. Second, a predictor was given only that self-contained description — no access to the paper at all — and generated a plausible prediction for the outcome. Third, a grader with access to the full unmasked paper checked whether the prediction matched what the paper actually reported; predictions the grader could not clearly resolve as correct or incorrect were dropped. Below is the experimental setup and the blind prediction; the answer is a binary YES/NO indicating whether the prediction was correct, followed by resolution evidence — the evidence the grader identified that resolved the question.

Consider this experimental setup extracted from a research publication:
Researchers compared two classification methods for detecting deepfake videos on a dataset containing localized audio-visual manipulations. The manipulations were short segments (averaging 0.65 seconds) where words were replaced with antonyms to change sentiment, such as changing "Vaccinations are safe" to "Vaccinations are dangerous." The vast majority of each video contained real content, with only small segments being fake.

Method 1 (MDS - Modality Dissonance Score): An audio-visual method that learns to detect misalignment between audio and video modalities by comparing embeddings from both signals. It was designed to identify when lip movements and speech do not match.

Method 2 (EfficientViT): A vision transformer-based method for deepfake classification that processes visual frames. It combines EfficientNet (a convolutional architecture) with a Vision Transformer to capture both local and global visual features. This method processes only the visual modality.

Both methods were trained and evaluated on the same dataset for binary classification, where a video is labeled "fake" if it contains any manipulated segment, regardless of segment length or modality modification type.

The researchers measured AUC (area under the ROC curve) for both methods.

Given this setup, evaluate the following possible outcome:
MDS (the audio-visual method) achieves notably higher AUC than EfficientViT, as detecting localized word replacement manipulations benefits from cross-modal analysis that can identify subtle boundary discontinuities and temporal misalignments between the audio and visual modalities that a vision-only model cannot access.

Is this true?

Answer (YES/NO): NO